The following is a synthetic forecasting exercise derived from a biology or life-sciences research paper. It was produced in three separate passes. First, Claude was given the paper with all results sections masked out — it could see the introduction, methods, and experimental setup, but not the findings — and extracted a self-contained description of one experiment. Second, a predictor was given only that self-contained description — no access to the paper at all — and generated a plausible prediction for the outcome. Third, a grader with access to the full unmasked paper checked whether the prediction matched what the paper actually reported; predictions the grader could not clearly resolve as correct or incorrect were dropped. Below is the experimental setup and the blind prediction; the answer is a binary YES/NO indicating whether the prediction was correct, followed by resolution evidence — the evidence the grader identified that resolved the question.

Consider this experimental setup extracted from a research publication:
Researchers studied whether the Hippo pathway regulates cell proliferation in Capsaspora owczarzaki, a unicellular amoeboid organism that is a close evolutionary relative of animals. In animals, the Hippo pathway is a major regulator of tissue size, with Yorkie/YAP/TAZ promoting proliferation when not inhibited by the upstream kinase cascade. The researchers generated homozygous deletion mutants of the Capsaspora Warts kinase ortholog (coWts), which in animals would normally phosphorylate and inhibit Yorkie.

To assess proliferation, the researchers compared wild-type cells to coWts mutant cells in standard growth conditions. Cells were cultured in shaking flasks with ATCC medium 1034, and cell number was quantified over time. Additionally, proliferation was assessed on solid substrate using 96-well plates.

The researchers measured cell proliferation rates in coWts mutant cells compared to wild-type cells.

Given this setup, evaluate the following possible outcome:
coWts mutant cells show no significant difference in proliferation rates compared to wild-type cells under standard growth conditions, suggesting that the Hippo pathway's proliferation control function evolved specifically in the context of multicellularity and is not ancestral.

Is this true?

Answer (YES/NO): NO